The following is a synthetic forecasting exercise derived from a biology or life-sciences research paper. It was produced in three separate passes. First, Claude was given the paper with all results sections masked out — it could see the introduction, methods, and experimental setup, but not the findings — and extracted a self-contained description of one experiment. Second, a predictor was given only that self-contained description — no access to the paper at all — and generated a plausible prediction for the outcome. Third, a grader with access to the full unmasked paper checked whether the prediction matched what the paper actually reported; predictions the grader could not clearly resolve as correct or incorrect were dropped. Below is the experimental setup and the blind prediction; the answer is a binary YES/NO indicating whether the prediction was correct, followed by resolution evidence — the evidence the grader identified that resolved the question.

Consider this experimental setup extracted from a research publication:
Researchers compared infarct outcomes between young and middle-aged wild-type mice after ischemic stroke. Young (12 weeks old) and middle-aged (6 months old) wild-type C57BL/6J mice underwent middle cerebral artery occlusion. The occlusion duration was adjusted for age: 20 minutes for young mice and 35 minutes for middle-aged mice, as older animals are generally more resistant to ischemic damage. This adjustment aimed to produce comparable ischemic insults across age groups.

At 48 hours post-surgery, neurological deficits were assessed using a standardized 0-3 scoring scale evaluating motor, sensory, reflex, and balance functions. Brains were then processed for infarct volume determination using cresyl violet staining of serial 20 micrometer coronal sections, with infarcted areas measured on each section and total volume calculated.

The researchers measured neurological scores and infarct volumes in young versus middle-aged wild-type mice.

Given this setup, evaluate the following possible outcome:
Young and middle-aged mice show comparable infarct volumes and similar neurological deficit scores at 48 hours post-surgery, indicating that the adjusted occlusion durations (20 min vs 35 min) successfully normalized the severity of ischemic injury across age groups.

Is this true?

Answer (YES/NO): NO